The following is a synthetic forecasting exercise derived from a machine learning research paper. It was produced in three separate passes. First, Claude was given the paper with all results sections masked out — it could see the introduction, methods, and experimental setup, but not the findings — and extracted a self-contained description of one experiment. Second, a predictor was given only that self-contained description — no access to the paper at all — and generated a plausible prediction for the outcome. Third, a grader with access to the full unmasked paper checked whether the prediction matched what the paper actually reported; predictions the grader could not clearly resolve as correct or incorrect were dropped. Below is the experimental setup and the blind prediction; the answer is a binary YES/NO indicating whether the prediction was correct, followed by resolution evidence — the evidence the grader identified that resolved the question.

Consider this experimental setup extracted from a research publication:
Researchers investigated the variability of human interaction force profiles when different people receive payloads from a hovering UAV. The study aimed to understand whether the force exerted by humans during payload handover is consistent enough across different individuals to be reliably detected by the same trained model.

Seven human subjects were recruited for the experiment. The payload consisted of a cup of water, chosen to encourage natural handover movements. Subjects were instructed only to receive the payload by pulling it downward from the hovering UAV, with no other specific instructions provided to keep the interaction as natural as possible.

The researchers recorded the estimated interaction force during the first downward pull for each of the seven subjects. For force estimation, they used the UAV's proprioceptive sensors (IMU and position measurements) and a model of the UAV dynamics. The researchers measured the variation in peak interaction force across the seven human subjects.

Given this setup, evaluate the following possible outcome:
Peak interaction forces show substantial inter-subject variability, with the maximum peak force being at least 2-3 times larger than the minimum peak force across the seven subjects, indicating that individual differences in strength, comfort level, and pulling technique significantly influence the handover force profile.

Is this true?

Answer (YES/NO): NO